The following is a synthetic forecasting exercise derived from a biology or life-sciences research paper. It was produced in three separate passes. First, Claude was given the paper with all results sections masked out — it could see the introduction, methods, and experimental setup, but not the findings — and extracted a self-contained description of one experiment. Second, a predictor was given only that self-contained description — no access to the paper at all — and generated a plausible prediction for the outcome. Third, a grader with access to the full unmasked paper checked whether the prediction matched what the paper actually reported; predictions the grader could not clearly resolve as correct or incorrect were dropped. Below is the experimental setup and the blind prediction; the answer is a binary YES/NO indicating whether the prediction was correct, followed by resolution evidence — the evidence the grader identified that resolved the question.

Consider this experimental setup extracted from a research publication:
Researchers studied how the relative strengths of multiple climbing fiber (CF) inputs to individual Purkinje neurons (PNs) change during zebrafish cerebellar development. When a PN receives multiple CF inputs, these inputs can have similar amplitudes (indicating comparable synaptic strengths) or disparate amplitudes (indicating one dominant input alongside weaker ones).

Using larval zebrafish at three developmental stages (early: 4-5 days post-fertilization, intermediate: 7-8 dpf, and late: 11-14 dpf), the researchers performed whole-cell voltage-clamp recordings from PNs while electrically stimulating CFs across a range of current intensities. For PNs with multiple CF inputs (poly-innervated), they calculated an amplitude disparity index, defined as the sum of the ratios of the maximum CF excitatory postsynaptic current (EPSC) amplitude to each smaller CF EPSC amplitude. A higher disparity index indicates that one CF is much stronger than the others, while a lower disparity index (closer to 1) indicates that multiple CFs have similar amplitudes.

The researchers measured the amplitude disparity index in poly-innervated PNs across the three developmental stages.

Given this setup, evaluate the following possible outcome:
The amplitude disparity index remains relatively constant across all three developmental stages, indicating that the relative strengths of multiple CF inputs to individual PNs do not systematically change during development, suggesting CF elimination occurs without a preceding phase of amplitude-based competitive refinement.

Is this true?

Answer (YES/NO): NO